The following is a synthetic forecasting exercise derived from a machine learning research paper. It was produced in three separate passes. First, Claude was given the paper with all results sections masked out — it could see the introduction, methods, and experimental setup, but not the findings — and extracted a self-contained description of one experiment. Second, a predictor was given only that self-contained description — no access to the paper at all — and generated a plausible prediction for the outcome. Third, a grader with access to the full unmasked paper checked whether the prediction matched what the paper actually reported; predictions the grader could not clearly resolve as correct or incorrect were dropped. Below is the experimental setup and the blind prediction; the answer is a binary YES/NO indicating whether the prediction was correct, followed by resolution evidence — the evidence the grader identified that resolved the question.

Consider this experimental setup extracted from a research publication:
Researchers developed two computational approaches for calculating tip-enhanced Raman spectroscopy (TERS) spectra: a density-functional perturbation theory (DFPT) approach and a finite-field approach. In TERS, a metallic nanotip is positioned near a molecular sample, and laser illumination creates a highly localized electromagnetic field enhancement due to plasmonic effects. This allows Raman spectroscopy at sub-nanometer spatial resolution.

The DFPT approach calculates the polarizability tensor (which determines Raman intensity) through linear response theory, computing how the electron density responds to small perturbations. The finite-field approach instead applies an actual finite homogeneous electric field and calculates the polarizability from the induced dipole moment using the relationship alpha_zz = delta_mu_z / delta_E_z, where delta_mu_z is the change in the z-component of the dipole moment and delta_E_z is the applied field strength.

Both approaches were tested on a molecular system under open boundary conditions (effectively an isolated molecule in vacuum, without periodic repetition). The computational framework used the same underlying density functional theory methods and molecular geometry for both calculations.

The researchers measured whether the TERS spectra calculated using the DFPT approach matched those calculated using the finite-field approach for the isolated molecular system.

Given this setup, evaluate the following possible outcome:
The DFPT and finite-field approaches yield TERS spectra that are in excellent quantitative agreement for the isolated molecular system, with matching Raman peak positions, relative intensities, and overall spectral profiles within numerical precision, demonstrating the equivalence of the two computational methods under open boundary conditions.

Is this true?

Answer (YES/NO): YES